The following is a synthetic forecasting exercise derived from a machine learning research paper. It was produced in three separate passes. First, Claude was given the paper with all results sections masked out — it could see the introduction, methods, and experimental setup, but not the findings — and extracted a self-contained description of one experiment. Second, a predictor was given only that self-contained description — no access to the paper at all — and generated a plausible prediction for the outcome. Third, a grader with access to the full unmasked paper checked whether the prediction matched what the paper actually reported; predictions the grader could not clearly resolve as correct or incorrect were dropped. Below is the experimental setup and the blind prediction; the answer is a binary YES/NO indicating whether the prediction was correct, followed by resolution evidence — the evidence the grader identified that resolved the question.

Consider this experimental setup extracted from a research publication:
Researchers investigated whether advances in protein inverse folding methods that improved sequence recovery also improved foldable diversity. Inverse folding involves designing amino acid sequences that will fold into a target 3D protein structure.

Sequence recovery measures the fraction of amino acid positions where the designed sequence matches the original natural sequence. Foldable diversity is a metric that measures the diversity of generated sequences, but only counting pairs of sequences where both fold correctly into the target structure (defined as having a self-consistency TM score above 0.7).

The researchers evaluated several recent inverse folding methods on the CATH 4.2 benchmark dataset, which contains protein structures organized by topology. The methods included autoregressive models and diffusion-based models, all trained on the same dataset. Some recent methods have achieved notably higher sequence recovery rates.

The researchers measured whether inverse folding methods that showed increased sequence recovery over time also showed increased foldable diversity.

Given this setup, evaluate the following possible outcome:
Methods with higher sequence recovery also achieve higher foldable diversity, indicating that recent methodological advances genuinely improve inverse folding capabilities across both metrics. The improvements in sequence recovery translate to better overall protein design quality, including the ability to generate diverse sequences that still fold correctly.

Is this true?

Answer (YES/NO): NO